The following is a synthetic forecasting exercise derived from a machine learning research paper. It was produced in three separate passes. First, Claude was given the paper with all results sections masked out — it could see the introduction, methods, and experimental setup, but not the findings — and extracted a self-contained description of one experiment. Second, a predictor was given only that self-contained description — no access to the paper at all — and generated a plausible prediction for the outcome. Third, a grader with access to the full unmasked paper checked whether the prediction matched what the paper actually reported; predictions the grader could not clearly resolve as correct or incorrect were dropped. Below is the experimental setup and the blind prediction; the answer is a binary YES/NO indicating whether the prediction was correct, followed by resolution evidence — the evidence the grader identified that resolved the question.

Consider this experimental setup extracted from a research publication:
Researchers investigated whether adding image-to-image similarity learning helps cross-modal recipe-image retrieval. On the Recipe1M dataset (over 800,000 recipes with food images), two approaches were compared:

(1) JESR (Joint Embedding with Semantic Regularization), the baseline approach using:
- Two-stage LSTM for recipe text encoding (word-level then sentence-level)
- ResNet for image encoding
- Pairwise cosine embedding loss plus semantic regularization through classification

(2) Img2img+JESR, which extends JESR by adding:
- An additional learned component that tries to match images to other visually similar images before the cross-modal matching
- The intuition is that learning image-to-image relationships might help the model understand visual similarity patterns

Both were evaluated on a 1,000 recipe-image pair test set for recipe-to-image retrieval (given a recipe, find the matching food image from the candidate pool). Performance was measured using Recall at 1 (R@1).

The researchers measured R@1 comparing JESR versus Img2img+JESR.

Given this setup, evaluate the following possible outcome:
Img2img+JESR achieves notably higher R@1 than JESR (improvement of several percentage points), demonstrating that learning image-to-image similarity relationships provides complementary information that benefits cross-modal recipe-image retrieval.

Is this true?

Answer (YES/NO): NO